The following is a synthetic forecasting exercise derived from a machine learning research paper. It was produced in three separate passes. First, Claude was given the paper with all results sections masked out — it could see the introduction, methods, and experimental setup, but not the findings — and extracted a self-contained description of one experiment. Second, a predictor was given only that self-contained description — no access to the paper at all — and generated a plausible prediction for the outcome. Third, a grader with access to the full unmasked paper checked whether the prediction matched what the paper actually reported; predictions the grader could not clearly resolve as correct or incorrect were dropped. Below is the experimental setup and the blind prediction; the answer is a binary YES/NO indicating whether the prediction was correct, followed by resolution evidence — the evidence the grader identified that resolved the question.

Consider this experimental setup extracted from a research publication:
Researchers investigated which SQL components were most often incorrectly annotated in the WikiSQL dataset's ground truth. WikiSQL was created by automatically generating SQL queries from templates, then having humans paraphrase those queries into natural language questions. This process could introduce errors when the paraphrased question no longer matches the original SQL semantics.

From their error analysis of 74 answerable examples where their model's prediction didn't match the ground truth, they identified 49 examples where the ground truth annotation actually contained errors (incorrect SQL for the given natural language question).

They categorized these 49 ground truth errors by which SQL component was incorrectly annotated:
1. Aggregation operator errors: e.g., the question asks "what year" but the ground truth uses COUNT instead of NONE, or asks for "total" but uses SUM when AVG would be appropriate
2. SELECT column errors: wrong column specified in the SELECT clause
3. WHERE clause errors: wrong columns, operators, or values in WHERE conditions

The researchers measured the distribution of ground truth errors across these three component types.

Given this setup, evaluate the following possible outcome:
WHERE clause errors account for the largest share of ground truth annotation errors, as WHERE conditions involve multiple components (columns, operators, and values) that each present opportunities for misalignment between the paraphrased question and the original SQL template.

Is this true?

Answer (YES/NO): NO